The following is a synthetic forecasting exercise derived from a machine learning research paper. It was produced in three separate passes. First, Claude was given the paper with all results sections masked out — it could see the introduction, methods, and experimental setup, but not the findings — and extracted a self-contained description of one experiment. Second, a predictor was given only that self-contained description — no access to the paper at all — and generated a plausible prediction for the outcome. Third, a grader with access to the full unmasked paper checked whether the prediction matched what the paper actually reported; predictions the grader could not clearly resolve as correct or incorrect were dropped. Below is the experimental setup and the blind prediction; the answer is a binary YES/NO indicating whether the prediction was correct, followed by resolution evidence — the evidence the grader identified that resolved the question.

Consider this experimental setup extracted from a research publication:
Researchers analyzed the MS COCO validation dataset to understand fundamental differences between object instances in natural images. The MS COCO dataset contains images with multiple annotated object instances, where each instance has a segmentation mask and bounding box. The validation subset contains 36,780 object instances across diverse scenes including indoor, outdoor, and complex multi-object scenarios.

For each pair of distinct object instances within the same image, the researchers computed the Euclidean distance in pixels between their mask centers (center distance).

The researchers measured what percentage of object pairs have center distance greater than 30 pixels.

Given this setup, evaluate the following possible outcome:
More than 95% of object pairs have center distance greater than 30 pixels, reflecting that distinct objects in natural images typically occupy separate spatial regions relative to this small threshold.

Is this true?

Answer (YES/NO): YES